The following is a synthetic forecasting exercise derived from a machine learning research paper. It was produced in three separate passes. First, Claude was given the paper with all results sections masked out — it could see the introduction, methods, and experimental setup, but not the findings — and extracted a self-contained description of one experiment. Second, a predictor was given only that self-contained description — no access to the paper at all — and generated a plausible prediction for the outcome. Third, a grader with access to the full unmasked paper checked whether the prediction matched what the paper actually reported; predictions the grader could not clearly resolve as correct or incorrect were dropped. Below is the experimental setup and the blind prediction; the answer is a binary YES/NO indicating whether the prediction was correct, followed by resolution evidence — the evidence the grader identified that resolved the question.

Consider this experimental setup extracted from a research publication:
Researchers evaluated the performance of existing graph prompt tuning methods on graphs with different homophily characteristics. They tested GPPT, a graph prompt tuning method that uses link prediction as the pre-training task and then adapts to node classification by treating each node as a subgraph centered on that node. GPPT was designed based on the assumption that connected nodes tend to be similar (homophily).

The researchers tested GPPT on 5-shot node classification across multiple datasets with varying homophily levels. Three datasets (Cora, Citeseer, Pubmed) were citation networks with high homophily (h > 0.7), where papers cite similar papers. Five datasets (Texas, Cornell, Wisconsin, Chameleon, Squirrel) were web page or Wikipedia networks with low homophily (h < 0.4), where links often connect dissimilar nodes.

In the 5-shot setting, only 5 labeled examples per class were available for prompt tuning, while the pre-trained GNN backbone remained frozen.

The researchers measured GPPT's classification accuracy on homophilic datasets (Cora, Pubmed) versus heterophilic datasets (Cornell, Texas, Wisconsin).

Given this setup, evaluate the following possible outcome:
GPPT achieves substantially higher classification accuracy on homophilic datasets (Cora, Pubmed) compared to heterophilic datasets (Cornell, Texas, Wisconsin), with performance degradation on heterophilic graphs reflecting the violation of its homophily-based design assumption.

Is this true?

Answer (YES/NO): YES